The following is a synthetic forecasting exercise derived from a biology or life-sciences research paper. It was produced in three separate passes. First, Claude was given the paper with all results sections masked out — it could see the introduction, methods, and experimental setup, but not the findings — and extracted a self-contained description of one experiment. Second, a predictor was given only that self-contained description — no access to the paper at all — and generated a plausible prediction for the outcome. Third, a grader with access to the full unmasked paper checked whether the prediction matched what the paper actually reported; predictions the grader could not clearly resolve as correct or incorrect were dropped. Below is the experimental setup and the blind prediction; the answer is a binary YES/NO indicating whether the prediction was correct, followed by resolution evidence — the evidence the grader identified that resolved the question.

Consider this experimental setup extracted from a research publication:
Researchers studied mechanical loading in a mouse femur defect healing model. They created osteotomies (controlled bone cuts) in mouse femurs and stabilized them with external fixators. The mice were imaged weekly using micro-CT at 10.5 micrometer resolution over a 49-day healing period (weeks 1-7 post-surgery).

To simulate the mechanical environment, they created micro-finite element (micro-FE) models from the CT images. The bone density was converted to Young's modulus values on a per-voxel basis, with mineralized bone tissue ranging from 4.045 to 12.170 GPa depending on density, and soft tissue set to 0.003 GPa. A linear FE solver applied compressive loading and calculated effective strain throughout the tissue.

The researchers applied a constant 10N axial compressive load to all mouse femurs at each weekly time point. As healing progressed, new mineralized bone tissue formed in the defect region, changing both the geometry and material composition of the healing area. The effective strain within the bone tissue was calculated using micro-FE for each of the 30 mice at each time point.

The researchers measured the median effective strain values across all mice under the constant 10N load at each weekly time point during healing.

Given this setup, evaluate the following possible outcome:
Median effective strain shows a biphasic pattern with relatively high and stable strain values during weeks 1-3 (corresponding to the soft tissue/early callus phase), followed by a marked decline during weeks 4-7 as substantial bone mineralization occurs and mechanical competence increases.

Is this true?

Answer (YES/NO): NO